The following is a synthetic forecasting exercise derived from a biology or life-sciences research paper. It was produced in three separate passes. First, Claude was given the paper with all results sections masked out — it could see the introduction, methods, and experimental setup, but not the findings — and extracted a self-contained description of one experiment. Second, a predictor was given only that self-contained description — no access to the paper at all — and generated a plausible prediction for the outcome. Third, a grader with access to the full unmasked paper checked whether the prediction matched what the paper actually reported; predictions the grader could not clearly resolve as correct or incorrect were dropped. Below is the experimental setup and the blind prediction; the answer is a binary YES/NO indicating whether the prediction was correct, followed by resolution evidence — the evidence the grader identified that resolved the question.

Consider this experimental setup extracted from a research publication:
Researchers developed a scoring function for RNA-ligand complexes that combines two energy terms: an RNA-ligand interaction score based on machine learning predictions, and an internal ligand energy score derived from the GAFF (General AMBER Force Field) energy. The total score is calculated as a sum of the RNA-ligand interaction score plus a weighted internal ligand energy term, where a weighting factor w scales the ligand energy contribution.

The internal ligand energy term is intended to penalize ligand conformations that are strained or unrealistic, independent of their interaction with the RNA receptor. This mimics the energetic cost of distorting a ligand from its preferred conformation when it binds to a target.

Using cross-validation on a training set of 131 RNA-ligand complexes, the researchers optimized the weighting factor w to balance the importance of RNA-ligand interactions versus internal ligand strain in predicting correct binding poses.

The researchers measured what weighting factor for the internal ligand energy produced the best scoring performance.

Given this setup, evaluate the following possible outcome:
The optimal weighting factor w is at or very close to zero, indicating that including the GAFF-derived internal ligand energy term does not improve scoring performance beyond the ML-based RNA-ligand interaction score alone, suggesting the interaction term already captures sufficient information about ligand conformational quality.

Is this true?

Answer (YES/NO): NO